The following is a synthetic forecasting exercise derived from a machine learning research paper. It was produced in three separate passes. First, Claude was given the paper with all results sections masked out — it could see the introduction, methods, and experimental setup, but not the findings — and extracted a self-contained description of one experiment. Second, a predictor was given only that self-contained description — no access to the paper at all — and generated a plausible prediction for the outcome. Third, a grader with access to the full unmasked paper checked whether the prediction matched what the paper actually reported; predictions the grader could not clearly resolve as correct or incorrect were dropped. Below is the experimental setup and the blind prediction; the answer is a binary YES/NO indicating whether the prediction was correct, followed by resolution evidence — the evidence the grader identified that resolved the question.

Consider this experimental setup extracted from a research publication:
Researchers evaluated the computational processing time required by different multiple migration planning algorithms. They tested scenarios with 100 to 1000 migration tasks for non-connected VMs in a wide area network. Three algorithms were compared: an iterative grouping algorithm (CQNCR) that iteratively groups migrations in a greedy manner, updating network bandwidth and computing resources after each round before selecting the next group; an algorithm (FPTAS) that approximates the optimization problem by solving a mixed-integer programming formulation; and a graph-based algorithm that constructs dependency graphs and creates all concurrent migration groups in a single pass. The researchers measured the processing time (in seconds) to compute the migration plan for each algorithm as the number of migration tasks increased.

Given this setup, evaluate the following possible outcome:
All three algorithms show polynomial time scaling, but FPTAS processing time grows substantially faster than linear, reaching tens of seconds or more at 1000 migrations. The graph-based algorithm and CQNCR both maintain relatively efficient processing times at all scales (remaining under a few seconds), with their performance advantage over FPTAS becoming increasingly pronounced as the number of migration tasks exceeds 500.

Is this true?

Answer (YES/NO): NO